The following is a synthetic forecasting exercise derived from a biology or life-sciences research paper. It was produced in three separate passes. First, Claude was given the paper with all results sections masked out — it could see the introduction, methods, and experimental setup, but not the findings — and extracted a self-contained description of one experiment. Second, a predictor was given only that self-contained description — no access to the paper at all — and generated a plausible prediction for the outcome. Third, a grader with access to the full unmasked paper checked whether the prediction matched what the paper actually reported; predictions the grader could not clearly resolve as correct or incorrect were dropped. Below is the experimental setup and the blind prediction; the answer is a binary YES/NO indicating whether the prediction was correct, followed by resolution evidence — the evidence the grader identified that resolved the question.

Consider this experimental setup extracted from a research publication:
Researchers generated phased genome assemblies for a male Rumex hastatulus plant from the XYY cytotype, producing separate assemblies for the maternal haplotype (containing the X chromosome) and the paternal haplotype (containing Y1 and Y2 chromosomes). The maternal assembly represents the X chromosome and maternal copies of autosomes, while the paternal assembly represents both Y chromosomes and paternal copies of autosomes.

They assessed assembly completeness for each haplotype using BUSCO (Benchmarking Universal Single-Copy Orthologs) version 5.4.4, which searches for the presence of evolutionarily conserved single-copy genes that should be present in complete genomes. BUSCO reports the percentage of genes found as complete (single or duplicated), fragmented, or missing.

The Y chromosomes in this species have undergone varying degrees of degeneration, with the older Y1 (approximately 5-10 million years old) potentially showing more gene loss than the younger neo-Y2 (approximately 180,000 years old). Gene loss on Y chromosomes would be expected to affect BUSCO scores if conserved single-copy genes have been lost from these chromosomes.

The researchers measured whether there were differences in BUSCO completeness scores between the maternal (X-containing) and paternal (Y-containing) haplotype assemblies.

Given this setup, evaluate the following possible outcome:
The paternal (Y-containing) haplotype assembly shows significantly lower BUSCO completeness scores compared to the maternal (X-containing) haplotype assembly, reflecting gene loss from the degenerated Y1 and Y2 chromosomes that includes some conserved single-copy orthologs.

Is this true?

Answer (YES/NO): NO